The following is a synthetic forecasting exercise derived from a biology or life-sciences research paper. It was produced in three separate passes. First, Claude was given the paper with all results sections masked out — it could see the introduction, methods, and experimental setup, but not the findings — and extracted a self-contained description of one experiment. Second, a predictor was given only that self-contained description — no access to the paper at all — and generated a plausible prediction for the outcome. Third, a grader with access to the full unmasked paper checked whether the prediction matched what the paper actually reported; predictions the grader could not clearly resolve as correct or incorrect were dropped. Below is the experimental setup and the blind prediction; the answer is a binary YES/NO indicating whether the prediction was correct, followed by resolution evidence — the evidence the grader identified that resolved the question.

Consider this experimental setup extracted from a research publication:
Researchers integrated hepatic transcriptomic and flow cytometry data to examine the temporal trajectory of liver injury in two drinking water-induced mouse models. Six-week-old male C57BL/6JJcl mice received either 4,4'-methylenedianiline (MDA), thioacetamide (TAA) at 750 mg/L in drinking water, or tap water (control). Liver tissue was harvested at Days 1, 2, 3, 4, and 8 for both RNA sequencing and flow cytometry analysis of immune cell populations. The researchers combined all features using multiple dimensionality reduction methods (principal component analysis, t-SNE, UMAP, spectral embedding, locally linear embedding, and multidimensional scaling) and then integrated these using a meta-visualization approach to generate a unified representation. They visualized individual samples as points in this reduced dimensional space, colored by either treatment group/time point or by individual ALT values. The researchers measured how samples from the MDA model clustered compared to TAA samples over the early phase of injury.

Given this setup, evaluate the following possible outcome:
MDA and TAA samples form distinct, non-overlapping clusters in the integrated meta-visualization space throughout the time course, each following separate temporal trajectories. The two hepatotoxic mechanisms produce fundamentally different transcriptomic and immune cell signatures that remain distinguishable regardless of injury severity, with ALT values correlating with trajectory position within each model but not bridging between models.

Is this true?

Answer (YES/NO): NO